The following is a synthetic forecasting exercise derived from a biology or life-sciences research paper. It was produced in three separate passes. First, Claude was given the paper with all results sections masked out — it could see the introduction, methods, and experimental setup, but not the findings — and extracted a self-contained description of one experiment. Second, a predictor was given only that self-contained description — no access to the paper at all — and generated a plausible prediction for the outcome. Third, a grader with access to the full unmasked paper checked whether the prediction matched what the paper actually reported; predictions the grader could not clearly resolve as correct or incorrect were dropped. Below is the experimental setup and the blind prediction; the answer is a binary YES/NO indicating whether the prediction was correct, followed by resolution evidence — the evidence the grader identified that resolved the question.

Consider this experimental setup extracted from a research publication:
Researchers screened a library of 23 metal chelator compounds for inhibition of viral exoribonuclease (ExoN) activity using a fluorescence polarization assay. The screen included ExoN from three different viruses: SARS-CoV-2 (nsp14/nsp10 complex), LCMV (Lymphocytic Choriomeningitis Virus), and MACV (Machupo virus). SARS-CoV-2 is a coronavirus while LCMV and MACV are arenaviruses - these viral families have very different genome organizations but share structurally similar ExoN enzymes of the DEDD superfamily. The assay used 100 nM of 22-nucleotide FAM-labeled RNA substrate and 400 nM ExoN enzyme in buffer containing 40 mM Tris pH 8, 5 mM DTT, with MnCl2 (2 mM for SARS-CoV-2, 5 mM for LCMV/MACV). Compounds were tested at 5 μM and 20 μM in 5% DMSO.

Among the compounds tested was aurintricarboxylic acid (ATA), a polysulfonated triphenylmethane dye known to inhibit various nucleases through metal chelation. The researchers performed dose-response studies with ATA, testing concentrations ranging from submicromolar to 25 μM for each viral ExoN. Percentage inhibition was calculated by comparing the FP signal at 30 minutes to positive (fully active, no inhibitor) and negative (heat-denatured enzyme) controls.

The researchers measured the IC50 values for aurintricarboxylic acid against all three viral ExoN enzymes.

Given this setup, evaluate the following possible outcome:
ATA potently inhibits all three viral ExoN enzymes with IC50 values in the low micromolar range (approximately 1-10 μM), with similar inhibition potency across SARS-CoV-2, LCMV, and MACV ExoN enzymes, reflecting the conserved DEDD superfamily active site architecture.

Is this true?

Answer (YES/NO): NO